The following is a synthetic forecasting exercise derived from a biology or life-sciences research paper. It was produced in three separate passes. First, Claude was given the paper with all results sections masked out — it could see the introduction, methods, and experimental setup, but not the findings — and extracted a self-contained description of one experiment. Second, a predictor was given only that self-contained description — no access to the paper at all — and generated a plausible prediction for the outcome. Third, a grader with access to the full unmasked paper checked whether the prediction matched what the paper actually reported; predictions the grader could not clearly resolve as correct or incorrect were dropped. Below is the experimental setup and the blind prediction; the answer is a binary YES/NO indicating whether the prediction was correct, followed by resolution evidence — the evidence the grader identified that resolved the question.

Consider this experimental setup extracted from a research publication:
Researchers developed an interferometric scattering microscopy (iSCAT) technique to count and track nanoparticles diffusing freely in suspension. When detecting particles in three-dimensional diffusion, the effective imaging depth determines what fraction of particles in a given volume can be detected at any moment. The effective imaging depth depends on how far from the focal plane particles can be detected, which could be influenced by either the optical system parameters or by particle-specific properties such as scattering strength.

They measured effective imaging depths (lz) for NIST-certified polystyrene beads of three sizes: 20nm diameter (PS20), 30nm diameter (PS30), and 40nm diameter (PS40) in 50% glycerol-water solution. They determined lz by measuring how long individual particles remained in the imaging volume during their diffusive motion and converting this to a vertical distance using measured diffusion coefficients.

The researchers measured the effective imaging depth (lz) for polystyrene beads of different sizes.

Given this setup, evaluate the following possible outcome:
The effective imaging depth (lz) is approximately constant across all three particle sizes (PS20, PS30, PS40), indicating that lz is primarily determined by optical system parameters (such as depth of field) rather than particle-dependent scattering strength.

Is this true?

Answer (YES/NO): NO